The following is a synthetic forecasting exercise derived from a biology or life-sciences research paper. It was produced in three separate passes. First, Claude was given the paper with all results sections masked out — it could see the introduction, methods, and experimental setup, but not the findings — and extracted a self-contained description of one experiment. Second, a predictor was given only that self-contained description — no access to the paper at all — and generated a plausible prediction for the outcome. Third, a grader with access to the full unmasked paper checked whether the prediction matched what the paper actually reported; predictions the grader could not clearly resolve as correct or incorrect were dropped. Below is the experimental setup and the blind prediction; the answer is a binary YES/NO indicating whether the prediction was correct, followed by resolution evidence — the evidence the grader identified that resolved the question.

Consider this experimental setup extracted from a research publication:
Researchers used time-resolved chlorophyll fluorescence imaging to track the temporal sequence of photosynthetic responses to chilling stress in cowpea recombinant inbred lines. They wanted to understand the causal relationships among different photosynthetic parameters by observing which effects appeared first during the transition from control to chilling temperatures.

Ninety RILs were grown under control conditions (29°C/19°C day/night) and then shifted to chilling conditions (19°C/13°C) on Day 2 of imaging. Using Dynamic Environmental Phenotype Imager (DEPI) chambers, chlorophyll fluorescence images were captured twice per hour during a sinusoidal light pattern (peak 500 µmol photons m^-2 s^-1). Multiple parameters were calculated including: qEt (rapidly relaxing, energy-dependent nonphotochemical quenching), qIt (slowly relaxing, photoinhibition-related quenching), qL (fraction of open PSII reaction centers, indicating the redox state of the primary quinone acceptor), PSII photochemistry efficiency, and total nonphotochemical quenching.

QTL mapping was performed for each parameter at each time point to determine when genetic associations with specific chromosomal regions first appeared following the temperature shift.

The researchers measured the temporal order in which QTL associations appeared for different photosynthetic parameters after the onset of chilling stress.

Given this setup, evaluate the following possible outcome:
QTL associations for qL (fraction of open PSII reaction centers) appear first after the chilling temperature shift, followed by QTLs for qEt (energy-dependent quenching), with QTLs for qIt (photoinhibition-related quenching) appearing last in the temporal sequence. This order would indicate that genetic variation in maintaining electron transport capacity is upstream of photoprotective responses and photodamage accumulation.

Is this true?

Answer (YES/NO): NO